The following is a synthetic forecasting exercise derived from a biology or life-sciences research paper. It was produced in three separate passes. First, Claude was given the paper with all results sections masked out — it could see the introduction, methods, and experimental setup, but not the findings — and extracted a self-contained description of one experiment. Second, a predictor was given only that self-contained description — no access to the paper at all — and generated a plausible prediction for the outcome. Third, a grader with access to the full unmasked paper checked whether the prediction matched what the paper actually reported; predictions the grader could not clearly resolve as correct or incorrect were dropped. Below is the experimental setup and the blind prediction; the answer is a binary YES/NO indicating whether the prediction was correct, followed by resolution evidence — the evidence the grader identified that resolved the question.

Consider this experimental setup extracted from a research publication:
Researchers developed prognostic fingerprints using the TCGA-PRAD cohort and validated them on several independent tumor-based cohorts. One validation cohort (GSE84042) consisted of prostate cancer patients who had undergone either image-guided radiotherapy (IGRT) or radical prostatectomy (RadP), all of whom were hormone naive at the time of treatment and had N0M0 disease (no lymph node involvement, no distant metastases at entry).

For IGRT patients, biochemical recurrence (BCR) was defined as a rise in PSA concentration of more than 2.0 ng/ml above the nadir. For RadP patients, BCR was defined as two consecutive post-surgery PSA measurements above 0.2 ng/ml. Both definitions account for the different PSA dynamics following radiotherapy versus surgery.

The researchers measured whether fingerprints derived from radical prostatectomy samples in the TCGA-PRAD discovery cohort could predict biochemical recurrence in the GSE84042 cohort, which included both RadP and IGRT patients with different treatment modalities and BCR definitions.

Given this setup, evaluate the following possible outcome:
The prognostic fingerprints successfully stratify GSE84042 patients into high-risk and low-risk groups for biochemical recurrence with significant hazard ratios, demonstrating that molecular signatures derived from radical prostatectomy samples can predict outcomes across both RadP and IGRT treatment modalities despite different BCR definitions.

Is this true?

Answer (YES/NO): NO